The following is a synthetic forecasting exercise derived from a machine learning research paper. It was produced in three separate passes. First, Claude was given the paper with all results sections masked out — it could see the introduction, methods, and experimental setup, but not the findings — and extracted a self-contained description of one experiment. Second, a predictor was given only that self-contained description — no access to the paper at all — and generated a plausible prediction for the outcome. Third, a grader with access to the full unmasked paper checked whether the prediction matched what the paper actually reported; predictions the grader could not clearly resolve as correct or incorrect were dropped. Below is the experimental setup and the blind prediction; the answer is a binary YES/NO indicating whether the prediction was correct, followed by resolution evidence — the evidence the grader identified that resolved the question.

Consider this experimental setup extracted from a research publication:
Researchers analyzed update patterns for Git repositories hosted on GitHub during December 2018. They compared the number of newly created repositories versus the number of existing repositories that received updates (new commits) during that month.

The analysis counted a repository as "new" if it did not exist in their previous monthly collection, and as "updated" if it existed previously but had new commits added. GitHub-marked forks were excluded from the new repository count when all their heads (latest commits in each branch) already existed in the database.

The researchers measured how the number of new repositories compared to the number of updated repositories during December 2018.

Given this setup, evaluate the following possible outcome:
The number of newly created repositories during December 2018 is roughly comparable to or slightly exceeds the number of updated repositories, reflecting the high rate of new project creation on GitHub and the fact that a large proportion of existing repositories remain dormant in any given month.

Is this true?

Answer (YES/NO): YES